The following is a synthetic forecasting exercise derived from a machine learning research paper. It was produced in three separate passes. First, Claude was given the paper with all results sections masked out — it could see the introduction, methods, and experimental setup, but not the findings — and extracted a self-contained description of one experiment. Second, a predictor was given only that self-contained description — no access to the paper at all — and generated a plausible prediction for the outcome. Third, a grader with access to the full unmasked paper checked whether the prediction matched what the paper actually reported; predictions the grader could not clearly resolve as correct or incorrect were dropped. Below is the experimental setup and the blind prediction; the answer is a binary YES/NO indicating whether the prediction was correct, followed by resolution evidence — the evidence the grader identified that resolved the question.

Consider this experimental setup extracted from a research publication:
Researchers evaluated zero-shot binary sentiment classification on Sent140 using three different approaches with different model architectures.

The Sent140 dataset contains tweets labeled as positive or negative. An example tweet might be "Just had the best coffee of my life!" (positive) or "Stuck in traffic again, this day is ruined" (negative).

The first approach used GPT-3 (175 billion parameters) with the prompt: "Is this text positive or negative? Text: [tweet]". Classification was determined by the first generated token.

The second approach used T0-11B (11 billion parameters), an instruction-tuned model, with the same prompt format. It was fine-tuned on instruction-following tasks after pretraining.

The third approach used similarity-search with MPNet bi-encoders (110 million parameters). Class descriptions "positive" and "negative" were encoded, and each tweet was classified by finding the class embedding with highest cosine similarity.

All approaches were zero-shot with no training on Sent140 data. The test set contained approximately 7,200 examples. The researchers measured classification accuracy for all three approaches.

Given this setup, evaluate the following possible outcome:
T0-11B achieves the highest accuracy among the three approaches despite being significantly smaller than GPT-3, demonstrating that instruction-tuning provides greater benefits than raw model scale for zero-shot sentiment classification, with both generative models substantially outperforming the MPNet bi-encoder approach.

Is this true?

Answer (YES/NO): NO